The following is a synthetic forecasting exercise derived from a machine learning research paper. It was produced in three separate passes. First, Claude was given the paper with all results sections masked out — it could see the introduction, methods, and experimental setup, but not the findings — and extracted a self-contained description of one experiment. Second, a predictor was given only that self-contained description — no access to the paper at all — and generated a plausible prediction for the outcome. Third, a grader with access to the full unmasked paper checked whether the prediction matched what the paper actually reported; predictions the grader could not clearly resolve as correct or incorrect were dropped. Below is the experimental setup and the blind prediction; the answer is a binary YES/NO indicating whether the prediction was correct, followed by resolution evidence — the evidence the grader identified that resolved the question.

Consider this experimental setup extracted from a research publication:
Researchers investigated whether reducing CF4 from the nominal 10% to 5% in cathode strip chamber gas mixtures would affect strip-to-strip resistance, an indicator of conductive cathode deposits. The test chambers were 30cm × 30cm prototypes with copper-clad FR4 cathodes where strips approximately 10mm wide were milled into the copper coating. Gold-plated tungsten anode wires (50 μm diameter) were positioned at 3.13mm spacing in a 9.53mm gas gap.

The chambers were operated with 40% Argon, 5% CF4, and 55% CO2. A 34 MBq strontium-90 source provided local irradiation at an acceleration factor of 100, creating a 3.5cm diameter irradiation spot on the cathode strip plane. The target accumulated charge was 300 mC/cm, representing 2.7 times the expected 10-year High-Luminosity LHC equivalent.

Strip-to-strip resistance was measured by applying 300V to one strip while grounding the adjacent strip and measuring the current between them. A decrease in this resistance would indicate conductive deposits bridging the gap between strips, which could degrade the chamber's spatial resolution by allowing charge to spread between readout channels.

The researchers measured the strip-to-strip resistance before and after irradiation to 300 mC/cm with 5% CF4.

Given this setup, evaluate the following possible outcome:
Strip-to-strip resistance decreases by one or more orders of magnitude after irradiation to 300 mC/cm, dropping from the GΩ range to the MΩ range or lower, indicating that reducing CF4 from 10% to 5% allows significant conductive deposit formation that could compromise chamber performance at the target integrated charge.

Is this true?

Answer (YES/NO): NO